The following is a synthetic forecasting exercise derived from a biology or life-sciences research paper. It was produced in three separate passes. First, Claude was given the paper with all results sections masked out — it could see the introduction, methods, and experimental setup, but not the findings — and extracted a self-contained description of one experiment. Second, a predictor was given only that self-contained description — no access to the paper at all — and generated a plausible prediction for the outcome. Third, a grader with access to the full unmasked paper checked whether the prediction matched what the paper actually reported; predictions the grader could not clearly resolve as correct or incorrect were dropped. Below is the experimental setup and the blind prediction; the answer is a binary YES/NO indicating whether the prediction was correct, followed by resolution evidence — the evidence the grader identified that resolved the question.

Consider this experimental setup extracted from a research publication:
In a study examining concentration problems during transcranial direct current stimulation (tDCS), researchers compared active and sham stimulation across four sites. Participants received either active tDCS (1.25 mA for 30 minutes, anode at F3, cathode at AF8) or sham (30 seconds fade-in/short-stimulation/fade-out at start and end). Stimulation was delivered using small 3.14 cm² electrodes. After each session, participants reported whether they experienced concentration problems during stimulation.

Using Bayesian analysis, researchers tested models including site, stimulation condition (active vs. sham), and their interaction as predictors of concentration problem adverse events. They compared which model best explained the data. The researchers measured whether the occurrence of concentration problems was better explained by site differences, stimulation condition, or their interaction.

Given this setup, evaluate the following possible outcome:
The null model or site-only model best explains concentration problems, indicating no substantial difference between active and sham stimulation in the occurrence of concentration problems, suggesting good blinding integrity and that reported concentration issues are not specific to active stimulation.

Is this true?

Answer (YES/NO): NO